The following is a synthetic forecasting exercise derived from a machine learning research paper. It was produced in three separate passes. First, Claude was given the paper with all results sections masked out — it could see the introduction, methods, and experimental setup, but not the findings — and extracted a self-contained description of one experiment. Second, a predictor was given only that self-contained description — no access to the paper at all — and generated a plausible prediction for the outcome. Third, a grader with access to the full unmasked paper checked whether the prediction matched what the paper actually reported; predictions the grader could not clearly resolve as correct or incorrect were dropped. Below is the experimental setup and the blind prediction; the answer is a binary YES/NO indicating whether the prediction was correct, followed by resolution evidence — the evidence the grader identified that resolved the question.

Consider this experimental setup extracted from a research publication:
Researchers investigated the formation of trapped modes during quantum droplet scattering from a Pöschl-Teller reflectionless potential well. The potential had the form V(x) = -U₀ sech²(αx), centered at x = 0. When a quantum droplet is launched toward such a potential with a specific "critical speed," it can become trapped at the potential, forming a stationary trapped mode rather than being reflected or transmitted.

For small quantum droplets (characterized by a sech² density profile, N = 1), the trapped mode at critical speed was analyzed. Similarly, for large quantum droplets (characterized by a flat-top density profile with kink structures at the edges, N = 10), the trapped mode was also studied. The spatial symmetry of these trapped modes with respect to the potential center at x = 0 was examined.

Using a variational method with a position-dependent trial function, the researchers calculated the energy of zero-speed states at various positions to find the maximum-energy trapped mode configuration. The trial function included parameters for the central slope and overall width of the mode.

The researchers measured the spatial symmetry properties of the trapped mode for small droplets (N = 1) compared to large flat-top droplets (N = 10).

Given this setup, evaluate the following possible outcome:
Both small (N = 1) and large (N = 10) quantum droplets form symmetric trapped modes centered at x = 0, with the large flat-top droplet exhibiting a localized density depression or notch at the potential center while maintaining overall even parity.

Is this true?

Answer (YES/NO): NO